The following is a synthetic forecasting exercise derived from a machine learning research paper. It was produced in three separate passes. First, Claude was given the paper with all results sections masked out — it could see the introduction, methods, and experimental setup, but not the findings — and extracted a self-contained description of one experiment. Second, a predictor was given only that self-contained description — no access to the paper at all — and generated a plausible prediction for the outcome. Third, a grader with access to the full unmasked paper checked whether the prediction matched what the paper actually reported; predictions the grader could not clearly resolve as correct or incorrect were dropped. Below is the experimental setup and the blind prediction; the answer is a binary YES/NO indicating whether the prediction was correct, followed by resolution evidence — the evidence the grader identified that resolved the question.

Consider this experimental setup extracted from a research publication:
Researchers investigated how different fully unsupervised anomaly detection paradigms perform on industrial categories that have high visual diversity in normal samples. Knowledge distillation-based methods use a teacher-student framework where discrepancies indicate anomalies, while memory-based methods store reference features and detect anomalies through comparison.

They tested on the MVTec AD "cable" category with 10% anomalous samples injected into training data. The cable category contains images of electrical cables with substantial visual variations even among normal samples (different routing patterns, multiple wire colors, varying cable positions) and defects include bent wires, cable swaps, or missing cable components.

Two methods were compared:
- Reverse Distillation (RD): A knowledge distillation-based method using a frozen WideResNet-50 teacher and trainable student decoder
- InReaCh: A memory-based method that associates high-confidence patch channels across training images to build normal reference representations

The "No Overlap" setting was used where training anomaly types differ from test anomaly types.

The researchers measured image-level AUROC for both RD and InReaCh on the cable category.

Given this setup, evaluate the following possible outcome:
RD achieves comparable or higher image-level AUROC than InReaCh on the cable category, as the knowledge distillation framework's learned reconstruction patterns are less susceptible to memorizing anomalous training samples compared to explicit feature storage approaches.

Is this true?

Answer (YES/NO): NO